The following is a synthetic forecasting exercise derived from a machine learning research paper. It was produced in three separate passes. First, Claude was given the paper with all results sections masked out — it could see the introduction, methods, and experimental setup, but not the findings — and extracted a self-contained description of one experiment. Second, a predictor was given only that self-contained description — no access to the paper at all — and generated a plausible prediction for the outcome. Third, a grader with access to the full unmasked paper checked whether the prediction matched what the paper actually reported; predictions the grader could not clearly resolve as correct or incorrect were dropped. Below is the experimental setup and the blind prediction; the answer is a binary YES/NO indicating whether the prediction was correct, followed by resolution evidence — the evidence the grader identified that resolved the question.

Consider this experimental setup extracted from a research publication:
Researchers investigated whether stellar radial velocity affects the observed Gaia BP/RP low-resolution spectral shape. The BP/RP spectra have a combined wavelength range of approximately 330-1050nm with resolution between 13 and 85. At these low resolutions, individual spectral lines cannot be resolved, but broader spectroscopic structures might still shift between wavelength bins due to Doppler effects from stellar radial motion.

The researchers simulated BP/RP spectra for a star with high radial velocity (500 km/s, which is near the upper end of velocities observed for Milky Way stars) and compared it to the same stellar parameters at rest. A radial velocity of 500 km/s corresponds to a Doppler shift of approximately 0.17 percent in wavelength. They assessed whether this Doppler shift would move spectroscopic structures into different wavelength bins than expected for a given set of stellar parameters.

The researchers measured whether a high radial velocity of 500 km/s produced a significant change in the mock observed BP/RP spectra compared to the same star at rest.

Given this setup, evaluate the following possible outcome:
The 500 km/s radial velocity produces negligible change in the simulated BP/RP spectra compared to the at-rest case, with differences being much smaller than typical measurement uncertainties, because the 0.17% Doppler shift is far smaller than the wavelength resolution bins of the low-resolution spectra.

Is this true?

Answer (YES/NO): YES